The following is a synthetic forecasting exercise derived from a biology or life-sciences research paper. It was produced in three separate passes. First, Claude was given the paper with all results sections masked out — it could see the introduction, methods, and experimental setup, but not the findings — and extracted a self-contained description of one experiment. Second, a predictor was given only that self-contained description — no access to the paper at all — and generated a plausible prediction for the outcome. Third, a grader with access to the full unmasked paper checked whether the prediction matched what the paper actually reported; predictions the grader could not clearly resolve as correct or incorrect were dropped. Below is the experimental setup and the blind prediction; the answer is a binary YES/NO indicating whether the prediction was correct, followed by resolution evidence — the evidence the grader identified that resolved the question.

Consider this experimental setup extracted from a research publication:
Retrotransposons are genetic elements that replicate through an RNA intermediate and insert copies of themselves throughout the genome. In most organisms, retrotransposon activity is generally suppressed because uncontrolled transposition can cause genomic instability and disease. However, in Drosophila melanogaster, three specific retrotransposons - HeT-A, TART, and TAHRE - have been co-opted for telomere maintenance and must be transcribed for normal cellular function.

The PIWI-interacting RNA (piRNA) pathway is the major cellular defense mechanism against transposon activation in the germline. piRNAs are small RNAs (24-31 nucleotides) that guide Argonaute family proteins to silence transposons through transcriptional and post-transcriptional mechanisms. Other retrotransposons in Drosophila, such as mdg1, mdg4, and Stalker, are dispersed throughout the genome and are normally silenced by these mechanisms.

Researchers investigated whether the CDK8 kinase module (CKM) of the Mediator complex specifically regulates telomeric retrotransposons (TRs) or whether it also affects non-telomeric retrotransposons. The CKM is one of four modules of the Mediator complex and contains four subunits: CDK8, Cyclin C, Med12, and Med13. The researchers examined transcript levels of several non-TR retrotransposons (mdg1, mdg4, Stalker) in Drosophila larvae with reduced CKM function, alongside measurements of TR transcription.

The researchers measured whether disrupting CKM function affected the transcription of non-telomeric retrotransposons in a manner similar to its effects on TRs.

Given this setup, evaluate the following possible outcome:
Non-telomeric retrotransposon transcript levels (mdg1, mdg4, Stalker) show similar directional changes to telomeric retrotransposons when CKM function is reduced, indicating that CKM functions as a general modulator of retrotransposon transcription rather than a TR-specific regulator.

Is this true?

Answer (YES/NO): NO